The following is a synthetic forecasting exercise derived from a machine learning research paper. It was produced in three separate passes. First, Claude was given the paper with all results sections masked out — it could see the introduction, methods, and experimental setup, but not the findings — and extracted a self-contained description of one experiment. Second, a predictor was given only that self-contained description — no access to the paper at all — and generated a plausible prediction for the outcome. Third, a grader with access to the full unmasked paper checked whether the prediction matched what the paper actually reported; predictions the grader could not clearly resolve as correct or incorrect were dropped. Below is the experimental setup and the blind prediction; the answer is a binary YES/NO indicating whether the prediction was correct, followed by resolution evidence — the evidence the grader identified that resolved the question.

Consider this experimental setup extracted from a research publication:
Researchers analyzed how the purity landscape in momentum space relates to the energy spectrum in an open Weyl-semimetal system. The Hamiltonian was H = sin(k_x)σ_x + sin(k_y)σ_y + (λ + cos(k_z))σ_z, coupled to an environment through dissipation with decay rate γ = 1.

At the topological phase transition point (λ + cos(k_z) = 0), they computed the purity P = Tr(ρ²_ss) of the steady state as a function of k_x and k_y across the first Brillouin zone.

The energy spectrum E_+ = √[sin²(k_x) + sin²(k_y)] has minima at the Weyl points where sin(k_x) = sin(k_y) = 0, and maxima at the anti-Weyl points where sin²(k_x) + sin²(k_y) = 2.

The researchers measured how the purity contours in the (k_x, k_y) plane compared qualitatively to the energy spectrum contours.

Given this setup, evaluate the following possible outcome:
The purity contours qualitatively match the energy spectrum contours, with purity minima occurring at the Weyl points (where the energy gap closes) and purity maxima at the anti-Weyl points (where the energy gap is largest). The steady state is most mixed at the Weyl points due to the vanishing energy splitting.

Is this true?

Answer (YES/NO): NO